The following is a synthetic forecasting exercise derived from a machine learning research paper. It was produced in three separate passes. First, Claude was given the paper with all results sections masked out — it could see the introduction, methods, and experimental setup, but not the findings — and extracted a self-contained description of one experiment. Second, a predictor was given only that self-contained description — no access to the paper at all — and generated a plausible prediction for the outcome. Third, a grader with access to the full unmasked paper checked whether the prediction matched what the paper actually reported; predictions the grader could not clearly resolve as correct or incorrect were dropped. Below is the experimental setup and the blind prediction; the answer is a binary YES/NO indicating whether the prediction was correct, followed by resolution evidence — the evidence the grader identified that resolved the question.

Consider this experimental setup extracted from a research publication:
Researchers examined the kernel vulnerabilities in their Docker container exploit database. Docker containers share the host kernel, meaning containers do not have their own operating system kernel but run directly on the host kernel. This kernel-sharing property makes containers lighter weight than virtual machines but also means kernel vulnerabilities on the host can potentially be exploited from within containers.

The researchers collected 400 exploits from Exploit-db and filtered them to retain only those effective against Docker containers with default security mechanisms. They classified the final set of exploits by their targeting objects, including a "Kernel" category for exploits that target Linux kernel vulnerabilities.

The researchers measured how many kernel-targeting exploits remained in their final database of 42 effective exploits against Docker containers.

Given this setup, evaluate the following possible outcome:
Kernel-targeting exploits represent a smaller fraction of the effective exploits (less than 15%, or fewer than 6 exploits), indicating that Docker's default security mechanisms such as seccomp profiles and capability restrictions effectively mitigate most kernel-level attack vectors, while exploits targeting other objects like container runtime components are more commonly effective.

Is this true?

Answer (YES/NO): NO